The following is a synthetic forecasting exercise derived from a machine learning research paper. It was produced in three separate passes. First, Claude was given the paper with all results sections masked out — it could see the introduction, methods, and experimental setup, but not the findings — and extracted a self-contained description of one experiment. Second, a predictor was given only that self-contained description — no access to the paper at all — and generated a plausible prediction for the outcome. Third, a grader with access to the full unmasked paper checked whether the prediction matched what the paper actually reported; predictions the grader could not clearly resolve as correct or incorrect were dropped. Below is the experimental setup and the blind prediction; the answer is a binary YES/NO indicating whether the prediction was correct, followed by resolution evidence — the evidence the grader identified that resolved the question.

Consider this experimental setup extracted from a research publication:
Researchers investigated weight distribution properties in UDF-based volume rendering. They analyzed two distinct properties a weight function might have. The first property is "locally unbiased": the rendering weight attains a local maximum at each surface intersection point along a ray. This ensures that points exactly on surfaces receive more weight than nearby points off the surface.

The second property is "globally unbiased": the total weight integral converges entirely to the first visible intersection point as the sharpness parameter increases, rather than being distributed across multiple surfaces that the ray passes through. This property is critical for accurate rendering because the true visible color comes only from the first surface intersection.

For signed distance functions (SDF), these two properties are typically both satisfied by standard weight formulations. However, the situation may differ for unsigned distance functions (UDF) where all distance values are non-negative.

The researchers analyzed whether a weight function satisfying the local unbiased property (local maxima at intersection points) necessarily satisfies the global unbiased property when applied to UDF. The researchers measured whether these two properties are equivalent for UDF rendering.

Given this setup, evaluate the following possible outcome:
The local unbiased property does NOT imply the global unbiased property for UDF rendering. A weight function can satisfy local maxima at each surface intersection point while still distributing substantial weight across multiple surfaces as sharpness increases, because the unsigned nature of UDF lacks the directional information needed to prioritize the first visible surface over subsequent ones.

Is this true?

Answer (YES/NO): YES